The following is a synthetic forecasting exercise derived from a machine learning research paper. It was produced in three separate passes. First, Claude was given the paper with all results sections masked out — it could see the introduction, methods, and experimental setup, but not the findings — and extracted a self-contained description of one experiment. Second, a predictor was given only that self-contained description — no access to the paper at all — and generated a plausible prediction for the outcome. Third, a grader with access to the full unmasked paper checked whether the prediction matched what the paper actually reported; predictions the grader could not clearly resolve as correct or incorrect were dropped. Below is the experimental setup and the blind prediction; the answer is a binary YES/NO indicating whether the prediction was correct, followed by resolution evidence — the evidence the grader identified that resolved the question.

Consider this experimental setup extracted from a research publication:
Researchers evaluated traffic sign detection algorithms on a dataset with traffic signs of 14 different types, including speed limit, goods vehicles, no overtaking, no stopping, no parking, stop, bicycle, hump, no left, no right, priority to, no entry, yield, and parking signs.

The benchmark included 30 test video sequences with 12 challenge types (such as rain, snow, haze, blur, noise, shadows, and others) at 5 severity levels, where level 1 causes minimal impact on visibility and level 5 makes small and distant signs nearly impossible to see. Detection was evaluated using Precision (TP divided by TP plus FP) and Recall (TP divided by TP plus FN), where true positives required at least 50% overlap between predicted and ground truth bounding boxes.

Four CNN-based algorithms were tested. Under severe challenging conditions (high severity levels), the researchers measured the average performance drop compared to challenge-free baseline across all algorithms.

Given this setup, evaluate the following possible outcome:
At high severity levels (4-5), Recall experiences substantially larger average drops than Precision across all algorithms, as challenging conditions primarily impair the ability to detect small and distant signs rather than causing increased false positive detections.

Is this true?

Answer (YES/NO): YES